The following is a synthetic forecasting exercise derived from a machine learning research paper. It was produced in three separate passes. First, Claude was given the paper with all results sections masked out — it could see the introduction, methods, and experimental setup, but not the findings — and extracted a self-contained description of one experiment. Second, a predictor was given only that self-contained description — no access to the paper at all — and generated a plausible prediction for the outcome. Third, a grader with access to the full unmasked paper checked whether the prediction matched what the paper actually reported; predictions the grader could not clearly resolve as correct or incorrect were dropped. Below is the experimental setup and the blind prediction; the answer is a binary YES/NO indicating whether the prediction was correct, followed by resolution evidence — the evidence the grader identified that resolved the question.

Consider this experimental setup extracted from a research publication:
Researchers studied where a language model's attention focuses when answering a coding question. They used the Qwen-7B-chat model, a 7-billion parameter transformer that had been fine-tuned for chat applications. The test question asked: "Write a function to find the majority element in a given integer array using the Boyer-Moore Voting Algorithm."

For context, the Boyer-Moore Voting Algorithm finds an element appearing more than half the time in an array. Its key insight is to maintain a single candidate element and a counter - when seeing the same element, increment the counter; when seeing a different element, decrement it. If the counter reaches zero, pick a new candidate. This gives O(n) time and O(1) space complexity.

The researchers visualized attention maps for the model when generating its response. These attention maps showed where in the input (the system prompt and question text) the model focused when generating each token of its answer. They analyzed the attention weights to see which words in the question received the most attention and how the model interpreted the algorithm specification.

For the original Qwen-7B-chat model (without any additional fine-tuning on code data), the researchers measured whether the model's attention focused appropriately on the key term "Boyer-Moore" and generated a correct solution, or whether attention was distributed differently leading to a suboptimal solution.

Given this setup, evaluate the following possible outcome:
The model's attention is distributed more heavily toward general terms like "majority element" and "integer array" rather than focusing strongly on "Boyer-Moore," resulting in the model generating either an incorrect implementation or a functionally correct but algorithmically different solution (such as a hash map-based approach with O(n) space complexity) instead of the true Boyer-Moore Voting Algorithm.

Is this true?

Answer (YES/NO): NO